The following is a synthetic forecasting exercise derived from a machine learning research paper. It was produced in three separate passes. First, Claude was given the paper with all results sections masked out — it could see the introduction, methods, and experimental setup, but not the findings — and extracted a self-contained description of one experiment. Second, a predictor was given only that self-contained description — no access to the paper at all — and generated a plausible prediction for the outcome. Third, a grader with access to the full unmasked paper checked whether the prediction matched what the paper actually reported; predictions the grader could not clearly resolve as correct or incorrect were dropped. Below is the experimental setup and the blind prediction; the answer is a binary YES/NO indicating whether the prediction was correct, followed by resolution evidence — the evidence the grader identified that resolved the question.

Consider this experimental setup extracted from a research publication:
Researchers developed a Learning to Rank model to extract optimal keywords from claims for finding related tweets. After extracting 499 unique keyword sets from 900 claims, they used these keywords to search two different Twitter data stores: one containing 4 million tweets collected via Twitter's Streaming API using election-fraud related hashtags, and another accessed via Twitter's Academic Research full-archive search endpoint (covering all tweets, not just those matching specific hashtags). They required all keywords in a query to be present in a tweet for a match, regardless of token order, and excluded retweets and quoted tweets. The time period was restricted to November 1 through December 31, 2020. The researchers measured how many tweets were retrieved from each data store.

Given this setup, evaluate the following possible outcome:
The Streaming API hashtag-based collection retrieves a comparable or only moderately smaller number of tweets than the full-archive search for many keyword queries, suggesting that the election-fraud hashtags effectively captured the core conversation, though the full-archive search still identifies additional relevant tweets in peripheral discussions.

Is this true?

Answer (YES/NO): NO